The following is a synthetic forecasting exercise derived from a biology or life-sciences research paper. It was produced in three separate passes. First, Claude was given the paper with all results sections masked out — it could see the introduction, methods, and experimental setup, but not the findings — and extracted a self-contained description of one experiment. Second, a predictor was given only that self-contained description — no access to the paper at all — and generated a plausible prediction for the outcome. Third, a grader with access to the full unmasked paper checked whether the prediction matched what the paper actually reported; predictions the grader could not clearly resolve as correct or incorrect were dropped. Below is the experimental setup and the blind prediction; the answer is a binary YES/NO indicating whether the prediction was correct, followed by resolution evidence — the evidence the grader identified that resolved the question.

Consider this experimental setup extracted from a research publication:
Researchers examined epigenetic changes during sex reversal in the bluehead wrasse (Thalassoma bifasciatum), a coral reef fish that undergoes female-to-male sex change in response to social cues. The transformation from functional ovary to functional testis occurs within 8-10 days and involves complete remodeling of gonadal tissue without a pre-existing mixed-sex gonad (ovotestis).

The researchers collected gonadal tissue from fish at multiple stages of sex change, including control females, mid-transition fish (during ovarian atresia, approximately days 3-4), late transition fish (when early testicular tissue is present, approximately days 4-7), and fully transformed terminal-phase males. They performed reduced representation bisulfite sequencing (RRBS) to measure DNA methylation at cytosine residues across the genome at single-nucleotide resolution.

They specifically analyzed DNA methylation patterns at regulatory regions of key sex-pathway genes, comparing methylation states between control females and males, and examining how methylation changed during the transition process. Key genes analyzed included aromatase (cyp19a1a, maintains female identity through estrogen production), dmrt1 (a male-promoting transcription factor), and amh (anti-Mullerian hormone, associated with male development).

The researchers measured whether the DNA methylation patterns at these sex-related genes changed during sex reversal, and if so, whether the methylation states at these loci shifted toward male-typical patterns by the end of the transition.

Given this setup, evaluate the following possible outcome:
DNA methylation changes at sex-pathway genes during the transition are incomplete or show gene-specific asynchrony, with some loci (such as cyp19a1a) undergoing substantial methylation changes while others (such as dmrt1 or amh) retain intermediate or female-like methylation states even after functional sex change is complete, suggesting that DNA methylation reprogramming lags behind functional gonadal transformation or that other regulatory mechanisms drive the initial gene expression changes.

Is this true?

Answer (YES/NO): NO